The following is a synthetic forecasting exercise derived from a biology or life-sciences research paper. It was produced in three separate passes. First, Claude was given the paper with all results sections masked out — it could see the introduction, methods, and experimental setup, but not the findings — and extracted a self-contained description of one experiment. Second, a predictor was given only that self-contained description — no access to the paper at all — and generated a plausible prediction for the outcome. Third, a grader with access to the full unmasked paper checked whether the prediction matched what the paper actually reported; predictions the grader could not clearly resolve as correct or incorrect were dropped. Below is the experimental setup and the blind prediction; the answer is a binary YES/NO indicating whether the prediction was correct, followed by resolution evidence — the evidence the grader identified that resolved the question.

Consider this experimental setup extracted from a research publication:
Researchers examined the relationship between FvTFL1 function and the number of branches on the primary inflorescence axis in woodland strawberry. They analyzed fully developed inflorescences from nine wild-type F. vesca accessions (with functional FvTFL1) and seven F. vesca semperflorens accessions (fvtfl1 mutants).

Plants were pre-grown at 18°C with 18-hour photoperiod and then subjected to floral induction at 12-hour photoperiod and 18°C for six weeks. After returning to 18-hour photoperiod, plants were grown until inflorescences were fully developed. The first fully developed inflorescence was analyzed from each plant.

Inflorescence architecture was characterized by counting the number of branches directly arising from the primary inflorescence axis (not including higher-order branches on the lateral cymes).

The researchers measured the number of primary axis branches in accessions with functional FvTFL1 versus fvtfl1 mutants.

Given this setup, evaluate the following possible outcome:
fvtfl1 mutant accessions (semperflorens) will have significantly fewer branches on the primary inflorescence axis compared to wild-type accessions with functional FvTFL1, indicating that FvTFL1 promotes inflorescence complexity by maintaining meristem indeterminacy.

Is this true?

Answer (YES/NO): YES